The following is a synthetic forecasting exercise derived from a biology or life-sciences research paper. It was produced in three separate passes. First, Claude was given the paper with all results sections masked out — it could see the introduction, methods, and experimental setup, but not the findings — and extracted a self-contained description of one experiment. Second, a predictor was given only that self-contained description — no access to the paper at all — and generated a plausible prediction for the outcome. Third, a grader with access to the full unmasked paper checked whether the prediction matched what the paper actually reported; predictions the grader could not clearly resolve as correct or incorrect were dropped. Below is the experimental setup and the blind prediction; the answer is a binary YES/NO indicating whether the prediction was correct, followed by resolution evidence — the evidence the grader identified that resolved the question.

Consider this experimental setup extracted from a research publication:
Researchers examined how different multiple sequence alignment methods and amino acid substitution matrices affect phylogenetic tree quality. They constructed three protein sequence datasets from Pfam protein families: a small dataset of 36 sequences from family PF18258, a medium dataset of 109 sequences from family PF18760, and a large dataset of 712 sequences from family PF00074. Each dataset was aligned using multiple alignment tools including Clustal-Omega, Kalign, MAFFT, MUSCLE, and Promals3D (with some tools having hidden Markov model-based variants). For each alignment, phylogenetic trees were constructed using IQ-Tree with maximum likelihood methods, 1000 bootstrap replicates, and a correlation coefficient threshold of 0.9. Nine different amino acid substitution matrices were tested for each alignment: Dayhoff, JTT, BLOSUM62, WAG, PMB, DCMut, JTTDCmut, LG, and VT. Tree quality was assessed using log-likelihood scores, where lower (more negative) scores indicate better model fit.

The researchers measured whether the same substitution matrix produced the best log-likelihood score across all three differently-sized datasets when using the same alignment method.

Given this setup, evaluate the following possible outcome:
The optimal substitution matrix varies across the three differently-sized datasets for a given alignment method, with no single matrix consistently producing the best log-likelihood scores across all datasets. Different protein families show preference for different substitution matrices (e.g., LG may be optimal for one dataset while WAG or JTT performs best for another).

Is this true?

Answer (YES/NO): YES